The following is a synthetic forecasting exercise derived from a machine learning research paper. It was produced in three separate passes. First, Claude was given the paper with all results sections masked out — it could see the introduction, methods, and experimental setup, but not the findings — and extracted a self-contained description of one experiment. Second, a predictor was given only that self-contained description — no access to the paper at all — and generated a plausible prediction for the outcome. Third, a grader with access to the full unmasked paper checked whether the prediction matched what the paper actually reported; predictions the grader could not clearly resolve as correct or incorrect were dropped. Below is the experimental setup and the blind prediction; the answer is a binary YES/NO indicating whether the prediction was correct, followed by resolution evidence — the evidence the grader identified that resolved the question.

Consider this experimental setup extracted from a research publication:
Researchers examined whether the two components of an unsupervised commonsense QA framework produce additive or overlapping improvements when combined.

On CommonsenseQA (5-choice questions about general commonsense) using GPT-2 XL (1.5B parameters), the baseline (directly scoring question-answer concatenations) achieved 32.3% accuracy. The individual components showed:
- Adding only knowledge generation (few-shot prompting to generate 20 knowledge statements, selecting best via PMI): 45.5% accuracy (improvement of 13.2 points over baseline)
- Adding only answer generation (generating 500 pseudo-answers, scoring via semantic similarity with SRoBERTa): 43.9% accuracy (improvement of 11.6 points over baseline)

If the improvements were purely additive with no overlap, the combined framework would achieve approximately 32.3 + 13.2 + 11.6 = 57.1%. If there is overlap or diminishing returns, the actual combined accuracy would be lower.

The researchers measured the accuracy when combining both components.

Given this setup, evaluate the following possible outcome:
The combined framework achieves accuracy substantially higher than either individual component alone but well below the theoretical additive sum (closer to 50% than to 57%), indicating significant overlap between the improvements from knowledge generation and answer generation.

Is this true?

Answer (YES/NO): YES